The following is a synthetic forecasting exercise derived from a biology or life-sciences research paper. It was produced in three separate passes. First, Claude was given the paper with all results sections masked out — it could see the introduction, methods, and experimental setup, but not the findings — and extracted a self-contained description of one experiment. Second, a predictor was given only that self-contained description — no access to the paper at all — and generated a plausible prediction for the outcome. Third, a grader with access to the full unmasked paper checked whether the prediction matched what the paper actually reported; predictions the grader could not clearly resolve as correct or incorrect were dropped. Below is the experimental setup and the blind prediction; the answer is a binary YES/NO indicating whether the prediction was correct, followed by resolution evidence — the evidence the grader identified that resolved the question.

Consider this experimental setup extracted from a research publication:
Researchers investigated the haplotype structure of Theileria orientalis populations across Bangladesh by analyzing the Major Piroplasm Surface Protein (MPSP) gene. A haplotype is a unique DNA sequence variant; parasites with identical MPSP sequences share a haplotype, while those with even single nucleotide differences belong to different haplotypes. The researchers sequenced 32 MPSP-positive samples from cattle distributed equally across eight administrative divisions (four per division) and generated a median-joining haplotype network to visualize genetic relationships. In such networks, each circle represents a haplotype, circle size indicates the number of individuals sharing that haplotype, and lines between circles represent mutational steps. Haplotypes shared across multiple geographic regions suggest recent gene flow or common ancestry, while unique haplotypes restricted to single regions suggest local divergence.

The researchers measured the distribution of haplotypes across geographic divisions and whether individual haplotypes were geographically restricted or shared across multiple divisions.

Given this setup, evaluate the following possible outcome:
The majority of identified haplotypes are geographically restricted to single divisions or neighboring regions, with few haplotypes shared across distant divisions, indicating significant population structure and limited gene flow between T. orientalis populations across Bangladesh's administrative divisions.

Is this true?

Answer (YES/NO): NO